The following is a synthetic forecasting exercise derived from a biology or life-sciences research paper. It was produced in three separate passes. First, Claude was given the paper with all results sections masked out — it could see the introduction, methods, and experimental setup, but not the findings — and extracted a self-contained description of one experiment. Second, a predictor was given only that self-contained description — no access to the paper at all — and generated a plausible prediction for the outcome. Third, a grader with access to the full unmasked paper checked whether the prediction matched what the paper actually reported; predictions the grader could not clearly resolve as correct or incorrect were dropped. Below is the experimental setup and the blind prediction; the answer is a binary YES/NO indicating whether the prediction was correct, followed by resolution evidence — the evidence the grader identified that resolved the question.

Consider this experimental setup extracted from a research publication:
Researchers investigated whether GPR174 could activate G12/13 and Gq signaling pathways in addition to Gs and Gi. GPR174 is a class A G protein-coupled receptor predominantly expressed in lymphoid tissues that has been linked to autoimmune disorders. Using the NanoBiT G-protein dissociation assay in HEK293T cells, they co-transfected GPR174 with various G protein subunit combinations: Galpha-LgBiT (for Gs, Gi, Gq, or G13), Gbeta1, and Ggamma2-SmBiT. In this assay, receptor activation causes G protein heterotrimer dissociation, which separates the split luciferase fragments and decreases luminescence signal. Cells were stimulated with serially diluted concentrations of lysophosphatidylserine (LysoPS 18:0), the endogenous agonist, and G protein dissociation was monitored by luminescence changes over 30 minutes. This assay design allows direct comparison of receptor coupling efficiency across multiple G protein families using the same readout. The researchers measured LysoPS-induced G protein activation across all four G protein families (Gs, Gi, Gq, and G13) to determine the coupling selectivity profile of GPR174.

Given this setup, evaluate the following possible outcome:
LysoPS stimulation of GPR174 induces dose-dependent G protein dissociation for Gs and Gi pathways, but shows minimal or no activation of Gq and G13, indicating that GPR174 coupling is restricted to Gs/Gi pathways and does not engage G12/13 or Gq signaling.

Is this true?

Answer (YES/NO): YES